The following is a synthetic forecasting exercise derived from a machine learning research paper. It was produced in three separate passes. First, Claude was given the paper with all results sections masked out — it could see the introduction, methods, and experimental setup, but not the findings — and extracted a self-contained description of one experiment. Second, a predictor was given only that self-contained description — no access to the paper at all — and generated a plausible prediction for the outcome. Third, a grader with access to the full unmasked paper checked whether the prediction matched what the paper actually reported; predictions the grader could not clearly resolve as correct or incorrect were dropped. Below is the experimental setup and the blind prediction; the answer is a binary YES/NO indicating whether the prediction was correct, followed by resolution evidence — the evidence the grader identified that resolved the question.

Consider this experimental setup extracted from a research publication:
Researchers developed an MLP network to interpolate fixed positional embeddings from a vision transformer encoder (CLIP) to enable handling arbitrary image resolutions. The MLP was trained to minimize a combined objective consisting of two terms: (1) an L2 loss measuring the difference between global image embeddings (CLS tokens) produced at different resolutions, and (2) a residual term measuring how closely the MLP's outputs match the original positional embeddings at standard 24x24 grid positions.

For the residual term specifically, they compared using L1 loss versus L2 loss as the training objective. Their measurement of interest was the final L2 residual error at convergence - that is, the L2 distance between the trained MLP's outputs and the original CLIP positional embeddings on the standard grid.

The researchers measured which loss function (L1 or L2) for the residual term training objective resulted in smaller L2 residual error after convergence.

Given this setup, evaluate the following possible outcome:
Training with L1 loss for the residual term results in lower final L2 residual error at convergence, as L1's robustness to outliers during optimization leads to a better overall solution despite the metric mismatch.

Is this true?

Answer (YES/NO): YES